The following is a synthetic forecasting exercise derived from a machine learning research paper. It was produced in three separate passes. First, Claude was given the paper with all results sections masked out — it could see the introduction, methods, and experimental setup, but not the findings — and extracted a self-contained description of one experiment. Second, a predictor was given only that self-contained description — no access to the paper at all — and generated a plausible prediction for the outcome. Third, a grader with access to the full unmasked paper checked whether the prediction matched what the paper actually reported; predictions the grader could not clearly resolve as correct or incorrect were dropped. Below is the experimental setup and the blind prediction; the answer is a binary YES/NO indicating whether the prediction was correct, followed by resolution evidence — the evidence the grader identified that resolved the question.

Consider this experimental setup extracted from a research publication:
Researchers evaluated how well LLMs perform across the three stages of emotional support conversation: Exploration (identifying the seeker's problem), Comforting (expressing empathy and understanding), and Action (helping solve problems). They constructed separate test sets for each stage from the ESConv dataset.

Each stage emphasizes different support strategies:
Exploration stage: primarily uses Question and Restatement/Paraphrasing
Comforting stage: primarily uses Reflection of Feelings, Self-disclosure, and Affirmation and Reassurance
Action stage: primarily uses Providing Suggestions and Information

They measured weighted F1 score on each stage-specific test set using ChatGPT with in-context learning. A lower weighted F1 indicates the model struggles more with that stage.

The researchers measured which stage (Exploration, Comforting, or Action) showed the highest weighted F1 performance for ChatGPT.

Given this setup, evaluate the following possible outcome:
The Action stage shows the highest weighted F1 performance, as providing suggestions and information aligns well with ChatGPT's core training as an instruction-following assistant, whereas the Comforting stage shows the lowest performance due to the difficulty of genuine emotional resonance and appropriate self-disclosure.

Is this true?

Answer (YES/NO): NO